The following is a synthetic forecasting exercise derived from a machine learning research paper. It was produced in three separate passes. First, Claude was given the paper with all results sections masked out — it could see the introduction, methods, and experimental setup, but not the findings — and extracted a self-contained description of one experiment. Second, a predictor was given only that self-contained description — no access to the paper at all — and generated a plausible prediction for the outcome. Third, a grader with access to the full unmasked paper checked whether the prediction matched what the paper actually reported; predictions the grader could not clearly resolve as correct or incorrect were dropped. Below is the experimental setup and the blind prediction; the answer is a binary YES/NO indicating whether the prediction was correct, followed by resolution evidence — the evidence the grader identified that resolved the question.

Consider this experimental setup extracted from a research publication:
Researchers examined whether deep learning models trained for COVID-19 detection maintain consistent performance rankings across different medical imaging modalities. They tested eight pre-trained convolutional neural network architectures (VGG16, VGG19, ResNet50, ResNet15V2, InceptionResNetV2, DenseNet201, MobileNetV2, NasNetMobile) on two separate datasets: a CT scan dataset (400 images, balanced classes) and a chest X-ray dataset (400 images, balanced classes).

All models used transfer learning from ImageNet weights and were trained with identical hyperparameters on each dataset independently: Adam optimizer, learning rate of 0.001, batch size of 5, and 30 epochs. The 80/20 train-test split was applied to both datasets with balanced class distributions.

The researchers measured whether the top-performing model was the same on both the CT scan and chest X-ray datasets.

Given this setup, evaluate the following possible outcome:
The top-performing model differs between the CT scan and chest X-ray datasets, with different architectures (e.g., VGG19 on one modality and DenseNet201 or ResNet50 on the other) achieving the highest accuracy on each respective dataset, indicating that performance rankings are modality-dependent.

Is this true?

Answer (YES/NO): NO